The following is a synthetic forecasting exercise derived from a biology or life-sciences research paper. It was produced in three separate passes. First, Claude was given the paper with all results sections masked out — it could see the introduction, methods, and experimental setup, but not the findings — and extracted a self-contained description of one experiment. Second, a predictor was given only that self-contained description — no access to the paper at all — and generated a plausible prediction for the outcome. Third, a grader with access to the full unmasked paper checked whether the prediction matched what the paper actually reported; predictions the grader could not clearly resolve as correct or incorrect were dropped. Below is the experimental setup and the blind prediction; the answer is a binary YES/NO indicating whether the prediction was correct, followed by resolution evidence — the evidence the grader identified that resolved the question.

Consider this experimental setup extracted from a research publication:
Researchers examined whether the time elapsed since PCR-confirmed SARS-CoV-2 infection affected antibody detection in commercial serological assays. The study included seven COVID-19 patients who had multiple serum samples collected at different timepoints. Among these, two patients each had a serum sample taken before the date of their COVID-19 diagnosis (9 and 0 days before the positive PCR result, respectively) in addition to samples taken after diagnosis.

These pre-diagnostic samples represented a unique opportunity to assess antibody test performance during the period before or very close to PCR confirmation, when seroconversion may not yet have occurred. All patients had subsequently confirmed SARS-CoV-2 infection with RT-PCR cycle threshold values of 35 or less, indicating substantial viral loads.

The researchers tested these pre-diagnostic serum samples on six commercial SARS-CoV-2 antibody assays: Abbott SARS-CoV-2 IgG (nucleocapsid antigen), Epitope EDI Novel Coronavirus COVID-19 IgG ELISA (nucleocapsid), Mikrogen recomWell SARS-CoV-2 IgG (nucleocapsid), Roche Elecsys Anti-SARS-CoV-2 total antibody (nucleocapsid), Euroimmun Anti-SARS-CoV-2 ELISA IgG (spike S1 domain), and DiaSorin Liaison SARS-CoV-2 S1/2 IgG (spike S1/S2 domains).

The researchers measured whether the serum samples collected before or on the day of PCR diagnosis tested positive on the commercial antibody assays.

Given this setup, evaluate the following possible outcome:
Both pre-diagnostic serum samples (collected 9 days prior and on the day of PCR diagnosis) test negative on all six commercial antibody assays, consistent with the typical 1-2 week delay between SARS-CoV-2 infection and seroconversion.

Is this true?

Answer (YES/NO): YES